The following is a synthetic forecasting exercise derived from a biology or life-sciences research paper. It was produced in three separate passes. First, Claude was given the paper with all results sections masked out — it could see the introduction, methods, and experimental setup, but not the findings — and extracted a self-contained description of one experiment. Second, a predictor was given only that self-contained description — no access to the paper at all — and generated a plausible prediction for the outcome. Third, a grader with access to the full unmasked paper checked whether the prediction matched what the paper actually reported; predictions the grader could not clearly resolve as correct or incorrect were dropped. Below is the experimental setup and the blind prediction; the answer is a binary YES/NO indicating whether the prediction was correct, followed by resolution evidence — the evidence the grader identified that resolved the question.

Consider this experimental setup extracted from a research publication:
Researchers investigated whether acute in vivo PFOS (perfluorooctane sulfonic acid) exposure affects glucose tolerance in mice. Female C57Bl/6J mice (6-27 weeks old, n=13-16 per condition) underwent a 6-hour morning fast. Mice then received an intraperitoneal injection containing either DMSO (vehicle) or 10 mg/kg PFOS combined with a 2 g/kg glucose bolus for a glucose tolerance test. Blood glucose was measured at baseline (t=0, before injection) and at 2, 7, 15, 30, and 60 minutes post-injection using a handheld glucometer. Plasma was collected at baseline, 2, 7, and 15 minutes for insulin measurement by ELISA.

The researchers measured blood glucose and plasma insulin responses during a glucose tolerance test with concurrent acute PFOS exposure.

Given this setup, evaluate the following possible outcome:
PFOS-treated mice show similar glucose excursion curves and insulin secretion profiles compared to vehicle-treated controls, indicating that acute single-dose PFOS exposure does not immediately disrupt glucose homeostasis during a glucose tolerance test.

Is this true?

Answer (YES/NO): NO